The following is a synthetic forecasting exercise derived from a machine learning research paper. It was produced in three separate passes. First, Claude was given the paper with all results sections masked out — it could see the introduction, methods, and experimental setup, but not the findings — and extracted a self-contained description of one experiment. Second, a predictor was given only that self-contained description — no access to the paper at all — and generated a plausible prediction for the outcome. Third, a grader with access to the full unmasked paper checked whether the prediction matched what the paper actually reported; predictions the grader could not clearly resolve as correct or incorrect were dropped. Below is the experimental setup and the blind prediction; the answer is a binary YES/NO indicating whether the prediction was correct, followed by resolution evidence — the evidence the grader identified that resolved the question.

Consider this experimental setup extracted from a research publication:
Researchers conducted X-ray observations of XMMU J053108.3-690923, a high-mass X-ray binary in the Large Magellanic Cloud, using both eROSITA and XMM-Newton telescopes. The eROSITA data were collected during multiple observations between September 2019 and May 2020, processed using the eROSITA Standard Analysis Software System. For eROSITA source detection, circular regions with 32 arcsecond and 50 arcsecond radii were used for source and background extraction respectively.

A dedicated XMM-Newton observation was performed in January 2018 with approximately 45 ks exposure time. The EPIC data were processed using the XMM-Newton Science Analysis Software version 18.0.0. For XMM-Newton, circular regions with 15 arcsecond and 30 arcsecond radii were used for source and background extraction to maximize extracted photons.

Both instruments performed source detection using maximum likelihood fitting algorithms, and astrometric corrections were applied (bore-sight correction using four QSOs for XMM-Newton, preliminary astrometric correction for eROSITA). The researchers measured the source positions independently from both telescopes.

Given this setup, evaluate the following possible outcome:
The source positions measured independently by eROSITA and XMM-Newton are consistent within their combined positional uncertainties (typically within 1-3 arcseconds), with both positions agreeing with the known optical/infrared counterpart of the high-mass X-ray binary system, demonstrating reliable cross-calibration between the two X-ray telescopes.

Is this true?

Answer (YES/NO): NO